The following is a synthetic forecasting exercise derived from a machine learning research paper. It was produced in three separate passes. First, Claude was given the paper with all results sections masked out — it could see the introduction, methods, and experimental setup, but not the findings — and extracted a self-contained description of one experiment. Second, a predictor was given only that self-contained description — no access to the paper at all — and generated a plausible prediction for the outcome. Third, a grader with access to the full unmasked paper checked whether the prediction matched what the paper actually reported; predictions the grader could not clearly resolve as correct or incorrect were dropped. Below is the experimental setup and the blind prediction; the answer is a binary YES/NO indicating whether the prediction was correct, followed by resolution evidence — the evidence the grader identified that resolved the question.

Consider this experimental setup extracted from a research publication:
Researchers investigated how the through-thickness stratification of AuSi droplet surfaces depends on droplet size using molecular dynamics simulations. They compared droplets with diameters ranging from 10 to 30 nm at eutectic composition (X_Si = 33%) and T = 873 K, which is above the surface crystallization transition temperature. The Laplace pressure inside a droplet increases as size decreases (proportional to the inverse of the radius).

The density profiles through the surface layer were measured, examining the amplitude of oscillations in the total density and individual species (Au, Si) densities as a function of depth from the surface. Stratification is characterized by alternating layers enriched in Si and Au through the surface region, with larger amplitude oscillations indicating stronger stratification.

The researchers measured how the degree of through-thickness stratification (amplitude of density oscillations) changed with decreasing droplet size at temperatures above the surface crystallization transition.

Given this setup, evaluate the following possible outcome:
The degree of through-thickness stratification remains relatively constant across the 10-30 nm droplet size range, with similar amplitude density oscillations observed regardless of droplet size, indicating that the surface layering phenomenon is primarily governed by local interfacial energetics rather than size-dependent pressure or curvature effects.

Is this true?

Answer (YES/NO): NO